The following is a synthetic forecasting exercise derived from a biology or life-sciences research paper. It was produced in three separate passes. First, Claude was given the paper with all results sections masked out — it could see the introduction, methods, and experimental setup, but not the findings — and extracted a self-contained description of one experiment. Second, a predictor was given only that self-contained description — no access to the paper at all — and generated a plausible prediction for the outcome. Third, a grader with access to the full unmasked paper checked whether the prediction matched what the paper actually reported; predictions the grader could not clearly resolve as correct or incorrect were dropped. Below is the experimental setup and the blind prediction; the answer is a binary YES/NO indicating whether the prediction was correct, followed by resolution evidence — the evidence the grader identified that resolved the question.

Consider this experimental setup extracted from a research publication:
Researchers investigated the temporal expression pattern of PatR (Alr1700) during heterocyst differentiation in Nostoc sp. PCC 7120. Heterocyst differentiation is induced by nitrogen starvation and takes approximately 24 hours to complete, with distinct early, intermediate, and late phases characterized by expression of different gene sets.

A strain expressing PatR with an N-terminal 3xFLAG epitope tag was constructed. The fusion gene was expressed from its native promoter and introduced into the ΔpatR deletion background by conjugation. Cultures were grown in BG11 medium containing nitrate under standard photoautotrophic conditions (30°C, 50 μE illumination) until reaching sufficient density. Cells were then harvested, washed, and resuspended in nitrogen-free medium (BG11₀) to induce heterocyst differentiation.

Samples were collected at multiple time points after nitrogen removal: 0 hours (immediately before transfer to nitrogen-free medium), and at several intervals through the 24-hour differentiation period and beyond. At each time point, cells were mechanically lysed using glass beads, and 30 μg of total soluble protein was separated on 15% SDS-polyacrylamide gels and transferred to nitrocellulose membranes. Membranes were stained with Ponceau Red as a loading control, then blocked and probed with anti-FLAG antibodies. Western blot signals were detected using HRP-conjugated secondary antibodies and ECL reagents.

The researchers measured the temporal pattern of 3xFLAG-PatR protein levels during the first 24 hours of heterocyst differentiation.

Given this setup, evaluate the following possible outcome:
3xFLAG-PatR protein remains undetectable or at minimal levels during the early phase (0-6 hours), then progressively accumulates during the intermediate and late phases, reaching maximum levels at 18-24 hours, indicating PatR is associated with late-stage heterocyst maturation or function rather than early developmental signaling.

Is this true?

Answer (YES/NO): NO